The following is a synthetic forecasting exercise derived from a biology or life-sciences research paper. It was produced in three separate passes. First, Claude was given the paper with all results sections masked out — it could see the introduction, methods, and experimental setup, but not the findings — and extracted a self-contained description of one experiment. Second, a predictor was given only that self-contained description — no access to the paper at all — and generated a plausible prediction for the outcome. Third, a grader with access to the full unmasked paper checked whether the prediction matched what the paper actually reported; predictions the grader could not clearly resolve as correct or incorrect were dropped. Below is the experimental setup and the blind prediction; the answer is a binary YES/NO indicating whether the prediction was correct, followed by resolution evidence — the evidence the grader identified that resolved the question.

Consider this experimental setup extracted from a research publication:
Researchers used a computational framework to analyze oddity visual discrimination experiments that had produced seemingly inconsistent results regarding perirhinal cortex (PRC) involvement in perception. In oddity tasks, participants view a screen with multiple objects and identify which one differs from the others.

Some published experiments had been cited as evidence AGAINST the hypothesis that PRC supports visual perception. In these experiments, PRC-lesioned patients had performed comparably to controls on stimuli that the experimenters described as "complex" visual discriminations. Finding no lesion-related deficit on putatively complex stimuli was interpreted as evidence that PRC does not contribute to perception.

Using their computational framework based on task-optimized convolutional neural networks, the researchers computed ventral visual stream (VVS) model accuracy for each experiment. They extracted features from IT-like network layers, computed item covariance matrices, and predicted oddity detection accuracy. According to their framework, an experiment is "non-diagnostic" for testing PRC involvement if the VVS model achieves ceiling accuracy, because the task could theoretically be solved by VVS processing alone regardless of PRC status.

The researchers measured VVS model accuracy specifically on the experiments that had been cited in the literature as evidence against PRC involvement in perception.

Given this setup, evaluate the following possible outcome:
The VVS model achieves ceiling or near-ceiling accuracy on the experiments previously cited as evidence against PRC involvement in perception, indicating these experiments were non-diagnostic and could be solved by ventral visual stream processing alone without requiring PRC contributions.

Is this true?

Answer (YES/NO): YES